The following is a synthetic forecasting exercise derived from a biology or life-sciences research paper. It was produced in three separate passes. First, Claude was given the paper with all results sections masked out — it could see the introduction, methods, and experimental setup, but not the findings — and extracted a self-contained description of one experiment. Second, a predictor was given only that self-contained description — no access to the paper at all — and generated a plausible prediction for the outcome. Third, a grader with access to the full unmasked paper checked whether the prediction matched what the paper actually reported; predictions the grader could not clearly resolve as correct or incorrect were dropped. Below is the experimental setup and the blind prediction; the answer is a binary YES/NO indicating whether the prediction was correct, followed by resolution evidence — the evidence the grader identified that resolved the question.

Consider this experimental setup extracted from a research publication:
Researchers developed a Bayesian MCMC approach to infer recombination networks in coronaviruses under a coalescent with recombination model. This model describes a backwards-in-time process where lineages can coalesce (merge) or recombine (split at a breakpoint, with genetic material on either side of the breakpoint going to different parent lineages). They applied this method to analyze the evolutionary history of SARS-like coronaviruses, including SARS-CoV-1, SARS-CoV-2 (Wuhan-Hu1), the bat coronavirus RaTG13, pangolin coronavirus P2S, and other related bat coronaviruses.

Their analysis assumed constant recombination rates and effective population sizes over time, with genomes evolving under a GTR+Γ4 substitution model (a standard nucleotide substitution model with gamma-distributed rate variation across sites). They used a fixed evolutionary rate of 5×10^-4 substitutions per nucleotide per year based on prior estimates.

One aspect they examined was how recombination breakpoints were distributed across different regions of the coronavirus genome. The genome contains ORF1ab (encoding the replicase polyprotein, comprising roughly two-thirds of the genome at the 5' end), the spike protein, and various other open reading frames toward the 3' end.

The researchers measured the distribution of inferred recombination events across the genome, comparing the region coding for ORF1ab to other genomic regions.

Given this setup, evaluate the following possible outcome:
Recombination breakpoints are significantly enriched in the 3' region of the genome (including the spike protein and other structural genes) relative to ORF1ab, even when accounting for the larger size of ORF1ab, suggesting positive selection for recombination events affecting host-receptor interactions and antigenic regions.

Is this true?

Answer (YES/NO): YES